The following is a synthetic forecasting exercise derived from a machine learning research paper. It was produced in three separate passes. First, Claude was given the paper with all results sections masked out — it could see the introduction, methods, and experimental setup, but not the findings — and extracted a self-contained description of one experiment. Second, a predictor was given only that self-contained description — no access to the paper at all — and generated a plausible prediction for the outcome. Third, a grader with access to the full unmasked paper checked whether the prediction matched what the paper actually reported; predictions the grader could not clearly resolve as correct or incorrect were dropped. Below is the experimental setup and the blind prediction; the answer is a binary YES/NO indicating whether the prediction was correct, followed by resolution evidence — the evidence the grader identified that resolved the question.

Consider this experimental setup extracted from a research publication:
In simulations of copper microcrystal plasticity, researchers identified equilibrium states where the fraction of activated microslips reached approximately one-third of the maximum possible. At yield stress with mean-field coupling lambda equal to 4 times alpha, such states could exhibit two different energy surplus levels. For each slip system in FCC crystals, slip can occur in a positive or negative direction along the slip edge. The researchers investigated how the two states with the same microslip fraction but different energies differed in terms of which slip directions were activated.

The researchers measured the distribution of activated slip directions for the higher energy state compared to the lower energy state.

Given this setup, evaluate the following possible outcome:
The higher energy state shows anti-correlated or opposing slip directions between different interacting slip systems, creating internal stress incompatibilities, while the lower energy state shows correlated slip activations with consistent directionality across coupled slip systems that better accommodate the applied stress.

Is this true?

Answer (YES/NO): NO